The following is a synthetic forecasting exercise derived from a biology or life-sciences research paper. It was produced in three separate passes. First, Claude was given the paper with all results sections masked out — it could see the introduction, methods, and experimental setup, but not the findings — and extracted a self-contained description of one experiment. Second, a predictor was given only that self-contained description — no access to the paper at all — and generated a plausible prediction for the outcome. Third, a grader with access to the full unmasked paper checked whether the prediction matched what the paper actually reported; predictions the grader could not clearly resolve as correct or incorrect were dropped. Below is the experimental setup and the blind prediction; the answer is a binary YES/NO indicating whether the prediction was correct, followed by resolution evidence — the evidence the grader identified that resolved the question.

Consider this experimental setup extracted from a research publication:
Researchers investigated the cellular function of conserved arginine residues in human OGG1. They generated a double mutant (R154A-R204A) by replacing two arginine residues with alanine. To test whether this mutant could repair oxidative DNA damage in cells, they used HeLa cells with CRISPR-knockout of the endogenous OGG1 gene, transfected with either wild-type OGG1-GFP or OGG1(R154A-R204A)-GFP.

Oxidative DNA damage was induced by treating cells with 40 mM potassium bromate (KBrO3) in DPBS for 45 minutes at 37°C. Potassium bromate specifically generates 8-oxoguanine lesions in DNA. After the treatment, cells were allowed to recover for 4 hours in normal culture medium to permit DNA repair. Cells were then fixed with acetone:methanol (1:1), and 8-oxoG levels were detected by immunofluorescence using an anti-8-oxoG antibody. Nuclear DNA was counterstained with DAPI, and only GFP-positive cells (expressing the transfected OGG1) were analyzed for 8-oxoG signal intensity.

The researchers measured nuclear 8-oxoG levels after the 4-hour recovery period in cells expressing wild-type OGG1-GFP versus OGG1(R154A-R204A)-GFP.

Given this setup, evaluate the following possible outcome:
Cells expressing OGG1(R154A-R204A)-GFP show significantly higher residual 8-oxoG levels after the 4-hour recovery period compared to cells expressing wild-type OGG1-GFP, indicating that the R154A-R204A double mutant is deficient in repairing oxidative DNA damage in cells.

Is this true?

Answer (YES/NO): YES